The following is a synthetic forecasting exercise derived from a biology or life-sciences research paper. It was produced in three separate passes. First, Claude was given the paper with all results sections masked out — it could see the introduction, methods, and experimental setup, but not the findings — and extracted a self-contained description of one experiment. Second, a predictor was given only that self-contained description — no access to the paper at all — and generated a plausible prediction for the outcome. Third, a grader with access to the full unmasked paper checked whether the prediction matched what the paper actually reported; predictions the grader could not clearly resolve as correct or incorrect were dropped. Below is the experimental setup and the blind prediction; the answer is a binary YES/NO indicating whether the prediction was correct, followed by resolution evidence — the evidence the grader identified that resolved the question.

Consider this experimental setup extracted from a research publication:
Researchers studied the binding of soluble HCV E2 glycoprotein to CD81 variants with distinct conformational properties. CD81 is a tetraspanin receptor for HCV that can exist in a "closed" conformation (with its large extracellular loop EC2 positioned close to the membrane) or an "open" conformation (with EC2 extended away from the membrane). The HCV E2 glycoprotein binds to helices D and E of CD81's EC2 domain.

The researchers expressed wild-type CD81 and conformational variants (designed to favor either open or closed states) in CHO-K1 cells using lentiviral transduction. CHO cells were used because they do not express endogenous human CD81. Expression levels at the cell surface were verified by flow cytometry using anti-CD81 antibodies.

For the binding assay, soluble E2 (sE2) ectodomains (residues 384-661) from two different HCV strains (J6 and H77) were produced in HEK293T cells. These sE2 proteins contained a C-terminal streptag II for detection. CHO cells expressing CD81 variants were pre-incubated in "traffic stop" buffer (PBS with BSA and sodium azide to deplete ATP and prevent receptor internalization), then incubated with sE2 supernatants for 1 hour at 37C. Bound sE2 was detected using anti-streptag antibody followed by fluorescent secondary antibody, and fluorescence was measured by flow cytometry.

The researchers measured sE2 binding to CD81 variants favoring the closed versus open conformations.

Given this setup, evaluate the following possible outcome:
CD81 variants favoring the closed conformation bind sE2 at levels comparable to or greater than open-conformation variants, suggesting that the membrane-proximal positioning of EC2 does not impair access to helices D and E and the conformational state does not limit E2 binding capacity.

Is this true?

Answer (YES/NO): YES